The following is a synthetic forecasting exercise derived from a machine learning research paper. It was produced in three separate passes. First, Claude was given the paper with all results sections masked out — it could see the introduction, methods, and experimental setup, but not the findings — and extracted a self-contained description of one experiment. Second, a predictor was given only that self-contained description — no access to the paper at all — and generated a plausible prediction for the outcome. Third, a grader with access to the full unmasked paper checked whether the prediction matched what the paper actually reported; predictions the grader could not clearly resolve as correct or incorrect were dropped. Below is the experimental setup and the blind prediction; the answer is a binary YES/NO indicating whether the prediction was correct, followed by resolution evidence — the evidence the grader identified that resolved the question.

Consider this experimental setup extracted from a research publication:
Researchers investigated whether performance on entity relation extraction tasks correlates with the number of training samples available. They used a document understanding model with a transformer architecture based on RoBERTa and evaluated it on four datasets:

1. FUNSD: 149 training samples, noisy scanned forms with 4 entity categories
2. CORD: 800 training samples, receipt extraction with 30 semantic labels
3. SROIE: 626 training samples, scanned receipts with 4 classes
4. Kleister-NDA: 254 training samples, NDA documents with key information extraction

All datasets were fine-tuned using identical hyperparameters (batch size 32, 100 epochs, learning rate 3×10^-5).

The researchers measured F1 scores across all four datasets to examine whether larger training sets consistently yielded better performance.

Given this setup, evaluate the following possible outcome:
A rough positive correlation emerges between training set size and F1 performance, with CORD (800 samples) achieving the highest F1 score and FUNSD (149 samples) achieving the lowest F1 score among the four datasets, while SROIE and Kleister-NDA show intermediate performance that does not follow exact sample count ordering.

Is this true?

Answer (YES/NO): NO